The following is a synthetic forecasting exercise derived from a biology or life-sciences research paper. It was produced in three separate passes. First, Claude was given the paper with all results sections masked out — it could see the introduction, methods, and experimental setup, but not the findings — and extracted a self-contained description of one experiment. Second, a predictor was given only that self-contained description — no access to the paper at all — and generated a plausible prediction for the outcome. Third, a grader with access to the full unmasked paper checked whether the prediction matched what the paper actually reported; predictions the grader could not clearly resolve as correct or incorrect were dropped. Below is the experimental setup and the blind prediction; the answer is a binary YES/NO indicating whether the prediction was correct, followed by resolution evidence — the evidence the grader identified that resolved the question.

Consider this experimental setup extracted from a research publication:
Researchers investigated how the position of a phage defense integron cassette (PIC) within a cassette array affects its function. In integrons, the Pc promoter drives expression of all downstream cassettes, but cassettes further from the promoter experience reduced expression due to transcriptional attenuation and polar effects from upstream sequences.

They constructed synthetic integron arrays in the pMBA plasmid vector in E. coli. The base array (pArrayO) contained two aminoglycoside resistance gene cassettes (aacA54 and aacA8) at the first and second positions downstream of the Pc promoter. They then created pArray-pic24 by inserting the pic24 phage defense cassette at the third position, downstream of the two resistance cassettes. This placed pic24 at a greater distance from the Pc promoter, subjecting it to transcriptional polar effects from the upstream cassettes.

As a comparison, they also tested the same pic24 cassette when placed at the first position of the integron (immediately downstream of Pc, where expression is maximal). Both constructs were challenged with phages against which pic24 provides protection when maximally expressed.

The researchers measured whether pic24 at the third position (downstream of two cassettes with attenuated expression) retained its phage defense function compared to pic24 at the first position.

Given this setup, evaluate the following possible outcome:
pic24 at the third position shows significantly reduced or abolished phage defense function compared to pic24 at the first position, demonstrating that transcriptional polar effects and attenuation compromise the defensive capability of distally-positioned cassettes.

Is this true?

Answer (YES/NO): YES